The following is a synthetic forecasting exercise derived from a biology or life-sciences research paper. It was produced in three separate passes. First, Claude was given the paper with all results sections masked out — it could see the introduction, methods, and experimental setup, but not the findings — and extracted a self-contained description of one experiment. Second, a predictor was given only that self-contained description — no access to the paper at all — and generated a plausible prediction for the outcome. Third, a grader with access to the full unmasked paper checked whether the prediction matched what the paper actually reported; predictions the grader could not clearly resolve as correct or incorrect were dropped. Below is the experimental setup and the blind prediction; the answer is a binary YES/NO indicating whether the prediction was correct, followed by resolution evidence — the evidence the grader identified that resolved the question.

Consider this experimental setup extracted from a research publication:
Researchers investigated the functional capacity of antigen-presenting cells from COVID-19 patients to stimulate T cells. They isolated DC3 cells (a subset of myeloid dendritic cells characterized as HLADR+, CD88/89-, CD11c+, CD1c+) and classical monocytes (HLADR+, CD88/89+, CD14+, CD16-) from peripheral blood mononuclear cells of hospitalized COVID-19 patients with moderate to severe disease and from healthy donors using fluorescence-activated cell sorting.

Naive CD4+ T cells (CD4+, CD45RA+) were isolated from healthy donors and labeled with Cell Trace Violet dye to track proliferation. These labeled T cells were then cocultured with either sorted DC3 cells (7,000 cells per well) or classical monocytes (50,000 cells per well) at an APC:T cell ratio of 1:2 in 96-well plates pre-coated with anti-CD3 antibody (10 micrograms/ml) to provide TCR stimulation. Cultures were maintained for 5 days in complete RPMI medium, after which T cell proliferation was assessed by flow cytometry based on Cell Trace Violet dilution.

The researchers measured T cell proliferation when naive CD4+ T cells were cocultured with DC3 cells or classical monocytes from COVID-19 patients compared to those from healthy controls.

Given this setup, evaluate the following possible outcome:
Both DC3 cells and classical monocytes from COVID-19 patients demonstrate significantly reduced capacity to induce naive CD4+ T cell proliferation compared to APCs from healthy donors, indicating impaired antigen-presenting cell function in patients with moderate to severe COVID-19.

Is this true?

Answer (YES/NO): YES